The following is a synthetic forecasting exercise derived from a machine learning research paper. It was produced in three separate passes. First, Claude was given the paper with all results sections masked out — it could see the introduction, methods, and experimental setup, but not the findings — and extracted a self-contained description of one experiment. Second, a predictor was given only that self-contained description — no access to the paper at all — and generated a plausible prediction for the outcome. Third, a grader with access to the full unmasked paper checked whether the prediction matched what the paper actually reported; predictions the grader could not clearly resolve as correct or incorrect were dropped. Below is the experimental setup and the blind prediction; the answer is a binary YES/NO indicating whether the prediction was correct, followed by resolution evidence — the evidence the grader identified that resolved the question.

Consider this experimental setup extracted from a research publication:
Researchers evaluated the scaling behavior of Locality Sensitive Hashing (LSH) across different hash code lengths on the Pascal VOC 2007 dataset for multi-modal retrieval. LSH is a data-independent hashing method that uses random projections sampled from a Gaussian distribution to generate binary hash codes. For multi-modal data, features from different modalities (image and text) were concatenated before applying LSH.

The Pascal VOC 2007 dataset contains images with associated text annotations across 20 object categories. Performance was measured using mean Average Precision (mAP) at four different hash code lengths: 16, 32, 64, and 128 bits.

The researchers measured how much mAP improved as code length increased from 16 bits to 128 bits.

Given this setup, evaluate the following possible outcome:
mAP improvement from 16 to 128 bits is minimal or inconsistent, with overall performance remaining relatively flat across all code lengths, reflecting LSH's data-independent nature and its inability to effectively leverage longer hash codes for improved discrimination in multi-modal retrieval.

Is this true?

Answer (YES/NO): NO